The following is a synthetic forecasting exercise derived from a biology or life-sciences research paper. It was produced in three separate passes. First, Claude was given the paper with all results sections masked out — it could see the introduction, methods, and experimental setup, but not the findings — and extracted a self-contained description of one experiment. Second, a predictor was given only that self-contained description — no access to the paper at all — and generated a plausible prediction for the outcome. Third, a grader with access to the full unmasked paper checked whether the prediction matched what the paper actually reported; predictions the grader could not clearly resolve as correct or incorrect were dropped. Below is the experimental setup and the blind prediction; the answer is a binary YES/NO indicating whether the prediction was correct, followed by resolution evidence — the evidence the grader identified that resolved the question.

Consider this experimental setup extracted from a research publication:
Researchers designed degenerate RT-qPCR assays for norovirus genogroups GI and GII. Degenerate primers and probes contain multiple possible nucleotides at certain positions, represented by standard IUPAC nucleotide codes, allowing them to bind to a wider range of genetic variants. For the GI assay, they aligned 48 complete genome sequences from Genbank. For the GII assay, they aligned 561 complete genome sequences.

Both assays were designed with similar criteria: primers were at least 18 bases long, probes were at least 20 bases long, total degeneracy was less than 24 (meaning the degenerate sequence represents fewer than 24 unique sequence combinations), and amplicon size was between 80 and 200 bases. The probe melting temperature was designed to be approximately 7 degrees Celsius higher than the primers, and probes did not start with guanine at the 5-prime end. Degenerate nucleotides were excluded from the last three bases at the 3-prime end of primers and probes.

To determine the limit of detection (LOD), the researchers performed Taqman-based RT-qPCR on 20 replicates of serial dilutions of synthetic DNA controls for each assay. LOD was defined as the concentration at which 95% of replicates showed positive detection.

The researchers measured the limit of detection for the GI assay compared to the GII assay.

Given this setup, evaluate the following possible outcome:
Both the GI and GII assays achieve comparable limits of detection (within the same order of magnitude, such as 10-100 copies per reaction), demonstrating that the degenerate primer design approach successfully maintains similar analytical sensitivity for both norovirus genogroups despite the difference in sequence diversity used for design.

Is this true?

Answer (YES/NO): NO